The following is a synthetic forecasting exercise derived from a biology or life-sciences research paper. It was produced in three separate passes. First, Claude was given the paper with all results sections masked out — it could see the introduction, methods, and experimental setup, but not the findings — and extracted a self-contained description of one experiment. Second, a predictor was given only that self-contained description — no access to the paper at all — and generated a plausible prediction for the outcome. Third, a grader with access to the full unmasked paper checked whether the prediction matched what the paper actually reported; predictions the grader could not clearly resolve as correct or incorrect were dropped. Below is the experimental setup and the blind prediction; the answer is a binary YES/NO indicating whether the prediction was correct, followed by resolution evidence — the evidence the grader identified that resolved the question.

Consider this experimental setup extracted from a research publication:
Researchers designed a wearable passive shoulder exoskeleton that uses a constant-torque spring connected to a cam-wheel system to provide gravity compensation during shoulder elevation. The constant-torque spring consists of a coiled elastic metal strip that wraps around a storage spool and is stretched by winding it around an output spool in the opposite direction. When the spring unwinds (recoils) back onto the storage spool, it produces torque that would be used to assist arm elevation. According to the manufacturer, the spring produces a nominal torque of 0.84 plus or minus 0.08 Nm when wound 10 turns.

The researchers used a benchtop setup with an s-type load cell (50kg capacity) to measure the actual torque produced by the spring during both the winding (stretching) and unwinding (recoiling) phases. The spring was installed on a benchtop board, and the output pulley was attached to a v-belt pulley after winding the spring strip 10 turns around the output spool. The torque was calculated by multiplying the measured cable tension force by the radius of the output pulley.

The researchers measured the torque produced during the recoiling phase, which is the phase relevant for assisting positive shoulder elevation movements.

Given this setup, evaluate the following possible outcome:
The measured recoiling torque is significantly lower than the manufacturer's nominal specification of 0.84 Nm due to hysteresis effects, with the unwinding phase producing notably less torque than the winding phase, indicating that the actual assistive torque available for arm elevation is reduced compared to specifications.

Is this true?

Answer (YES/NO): YES